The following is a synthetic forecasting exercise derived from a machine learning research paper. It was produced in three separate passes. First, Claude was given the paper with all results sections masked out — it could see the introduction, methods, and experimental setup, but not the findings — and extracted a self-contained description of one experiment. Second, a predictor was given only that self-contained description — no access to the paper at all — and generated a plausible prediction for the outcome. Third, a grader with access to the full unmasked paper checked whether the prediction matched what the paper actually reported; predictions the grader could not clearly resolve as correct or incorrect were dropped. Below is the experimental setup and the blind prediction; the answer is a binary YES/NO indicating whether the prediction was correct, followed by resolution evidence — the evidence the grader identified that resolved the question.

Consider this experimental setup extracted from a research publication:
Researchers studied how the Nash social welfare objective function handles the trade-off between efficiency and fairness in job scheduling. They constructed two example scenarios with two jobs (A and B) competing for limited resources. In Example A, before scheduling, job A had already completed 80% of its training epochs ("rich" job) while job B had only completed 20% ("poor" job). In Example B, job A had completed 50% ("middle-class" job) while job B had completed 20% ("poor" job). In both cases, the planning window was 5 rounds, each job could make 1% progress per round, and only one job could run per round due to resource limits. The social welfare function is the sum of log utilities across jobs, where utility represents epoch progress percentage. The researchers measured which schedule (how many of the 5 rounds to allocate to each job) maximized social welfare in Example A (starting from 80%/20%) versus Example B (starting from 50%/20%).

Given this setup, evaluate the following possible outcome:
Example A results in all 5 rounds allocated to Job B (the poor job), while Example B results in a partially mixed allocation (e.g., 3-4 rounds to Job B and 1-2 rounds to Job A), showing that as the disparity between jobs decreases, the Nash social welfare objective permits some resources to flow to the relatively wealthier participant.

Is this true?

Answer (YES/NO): YES